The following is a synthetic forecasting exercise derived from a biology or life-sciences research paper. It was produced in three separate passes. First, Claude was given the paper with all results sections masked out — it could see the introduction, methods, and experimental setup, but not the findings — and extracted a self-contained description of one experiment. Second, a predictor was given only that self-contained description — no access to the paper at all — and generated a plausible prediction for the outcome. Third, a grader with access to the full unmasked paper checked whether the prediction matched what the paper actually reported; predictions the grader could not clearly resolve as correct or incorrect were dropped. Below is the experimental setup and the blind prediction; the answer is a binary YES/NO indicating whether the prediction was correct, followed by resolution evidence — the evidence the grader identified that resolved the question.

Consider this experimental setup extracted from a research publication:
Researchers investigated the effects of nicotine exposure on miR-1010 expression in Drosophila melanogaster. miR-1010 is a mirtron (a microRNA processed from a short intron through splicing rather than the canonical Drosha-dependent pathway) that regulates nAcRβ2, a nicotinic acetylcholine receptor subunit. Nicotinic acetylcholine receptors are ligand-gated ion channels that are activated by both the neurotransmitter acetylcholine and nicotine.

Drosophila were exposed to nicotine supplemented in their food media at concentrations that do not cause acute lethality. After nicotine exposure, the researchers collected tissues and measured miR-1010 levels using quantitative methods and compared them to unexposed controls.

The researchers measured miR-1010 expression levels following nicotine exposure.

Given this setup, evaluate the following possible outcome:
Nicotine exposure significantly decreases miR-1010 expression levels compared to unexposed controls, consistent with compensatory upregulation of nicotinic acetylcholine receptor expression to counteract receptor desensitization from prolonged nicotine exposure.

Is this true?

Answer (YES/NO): NO